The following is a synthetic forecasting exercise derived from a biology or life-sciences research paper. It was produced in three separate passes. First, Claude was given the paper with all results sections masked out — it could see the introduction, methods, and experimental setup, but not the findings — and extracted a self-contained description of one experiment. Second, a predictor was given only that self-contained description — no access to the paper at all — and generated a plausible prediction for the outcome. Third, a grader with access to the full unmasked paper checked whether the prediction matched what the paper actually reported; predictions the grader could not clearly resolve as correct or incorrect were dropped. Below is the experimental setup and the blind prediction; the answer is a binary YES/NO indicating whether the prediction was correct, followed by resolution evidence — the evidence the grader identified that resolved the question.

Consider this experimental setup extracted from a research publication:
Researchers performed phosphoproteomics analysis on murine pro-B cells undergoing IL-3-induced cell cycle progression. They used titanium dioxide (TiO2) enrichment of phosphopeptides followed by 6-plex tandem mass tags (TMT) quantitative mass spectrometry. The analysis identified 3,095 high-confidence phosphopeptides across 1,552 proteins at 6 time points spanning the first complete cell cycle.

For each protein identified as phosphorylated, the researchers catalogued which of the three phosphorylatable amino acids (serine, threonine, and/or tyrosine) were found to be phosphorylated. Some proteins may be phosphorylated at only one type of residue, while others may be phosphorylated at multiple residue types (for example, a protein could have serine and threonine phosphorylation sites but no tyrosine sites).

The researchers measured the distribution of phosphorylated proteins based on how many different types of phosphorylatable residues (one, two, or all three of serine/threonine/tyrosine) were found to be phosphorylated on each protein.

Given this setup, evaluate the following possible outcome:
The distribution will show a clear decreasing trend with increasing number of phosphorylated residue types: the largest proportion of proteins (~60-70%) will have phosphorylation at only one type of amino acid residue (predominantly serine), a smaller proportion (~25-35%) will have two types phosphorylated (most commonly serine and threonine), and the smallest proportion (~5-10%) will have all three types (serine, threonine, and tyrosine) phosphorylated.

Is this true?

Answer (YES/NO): NO